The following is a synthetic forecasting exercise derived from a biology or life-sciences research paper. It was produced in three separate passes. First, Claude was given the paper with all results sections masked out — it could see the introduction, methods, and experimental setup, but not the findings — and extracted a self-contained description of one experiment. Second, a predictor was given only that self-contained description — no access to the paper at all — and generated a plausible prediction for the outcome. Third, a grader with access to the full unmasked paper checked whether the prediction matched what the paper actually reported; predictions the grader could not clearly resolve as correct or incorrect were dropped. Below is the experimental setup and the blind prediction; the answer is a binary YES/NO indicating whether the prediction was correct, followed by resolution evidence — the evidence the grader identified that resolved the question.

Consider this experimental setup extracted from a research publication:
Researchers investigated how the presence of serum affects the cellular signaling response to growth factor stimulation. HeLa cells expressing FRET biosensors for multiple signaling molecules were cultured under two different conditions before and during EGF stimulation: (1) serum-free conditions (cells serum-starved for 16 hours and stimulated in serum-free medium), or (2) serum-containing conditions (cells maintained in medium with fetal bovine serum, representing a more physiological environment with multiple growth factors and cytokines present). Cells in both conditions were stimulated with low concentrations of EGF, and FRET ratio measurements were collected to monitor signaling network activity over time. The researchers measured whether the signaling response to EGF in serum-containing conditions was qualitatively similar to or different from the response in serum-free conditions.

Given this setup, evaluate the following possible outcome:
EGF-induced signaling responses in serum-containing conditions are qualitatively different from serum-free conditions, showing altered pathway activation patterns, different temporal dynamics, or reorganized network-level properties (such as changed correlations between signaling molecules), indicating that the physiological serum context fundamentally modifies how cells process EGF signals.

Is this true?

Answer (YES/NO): YES